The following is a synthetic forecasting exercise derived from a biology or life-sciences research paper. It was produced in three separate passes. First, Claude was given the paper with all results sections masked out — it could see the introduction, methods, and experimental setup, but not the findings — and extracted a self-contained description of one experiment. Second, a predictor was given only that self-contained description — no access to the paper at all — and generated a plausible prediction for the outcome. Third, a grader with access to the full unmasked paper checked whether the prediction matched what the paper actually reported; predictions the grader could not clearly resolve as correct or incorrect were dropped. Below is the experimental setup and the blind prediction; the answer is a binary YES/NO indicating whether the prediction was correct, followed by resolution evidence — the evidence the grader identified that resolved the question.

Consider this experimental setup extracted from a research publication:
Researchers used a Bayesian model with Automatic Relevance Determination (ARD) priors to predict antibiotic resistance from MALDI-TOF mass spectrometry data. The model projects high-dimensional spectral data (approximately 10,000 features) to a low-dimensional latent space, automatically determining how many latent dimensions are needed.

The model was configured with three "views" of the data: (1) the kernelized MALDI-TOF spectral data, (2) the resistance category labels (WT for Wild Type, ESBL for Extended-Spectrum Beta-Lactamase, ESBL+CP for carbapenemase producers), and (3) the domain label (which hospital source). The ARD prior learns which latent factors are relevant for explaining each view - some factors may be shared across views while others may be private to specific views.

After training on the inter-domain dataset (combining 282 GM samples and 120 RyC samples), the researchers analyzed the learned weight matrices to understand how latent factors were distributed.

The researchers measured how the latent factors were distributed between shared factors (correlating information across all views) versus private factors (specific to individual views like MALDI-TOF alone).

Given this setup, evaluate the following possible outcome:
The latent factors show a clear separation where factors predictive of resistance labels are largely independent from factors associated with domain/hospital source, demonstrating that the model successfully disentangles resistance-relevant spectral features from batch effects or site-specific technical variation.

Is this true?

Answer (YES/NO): NO